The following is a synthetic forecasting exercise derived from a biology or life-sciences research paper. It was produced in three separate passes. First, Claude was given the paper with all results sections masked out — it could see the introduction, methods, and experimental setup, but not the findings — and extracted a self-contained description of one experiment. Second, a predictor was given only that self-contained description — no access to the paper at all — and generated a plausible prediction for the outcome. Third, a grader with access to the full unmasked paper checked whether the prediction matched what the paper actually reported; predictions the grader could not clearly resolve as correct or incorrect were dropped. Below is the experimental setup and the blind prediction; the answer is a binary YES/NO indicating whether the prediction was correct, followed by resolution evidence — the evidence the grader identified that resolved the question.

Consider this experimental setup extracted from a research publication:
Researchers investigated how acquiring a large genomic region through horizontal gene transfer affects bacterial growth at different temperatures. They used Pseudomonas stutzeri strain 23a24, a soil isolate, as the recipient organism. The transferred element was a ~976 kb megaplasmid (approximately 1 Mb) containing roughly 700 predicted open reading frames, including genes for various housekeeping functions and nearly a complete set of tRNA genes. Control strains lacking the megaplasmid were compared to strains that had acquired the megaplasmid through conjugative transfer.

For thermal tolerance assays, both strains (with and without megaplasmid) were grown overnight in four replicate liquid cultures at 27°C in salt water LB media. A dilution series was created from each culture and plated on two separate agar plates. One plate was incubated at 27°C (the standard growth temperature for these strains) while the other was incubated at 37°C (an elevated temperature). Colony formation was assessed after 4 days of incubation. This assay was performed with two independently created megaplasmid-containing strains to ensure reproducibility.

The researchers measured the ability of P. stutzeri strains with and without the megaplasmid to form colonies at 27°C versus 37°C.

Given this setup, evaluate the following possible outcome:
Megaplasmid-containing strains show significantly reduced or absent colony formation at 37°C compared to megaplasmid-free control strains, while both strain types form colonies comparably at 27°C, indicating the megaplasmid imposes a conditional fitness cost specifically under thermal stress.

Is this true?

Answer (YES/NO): NO